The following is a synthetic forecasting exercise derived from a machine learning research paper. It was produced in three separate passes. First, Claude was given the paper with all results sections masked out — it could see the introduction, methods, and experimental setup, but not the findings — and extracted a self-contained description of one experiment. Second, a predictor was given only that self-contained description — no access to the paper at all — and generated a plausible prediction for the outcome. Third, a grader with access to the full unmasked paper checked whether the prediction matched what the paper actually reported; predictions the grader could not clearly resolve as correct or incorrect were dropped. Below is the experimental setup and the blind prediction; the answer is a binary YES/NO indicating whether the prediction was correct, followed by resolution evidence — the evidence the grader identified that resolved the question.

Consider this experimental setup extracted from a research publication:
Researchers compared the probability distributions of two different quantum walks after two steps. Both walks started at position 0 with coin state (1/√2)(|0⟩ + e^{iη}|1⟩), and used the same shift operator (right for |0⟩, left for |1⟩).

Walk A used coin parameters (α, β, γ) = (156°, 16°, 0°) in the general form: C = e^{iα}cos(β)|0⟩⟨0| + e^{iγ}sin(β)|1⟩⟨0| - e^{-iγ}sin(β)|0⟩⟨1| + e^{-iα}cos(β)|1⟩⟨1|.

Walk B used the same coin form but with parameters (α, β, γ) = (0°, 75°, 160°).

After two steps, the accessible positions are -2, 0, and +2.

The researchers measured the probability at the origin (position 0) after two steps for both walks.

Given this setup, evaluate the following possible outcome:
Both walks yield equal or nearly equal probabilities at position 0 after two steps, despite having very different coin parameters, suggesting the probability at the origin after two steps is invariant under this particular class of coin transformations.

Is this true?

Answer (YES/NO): NO